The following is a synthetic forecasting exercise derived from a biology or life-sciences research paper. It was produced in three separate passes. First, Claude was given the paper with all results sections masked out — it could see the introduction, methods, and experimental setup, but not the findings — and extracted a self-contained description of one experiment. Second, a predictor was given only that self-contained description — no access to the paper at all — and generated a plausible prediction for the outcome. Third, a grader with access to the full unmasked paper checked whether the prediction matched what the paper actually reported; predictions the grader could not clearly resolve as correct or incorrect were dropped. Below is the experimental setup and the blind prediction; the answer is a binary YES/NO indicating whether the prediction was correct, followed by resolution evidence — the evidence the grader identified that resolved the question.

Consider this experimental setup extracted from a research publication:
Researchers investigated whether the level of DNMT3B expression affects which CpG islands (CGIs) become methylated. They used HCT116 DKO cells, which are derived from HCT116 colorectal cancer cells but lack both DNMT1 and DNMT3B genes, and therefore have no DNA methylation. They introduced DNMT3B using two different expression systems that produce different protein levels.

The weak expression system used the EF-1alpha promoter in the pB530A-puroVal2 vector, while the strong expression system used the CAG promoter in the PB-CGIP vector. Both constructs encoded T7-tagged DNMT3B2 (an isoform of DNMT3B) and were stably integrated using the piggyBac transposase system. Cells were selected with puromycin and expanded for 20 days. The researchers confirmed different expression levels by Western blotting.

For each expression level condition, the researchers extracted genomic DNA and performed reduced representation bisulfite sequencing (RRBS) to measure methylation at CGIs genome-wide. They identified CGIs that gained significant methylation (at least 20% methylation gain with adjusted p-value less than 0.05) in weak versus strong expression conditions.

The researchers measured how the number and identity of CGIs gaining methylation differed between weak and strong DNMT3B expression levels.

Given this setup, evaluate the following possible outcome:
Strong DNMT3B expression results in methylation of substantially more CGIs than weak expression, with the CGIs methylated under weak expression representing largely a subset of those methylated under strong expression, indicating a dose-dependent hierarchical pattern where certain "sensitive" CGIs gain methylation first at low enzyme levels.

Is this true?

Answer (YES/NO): YES